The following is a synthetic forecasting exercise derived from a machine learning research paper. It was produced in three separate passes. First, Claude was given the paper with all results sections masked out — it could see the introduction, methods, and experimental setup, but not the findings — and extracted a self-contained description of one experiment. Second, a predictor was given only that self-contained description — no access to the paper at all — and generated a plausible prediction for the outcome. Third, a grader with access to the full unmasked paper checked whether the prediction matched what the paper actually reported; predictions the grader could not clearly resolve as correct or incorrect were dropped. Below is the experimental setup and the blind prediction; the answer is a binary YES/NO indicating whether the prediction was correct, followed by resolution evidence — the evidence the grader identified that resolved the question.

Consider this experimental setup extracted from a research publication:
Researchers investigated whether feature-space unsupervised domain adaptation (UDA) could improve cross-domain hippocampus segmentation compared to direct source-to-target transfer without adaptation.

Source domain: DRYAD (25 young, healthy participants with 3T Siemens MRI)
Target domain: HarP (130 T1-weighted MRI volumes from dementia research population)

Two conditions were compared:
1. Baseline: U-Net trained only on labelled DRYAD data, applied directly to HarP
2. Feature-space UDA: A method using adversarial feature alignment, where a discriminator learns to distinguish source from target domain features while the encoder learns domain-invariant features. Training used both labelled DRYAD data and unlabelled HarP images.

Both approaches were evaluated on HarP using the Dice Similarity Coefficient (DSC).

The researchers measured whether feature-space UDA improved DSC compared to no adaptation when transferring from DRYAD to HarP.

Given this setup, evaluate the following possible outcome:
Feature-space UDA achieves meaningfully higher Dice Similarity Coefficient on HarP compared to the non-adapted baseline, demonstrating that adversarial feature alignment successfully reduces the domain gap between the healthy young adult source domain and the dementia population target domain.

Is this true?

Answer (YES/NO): NO